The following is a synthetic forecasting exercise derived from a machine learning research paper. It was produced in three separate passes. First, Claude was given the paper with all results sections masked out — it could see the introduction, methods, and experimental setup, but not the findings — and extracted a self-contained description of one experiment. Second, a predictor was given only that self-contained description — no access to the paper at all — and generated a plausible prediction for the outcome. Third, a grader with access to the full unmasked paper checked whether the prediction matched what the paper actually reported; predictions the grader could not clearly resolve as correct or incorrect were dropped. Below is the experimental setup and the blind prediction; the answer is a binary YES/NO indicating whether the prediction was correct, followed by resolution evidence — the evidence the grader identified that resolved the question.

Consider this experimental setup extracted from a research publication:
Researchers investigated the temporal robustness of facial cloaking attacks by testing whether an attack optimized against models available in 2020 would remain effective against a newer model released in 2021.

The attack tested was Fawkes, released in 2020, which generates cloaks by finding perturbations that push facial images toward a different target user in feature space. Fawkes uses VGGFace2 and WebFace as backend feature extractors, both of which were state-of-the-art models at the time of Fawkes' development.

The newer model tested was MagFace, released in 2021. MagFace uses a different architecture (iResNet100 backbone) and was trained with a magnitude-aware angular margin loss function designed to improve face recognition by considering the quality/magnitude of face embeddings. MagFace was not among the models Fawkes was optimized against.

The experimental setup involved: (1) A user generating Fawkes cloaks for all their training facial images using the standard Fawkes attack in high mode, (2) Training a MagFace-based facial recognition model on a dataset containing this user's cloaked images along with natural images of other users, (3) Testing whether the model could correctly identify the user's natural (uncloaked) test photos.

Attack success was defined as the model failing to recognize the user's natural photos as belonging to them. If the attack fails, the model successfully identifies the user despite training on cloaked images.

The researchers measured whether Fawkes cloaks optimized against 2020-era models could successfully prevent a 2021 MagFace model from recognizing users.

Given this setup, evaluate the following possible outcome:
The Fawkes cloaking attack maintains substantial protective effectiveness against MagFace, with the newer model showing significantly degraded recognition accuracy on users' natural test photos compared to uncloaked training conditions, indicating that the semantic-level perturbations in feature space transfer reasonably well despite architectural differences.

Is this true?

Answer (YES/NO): NO